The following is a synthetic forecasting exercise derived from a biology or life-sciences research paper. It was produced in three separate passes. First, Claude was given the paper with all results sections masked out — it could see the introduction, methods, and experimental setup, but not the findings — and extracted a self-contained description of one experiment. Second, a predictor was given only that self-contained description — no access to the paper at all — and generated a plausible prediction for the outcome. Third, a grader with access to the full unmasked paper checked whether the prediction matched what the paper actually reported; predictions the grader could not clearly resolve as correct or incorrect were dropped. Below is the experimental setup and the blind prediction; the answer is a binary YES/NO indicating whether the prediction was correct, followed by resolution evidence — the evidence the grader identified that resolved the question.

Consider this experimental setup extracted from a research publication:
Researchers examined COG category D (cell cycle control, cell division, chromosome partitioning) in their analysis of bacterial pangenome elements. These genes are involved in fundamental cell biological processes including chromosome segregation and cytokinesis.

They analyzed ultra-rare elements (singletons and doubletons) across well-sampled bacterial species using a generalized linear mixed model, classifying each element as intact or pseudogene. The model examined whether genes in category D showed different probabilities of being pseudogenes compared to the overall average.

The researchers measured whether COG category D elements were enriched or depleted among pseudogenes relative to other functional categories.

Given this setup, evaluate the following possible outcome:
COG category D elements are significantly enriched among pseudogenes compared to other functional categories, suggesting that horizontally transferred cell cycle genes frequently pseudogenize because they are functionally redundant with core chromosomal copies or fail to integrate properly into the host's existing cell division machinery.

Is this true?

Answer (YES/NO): NO